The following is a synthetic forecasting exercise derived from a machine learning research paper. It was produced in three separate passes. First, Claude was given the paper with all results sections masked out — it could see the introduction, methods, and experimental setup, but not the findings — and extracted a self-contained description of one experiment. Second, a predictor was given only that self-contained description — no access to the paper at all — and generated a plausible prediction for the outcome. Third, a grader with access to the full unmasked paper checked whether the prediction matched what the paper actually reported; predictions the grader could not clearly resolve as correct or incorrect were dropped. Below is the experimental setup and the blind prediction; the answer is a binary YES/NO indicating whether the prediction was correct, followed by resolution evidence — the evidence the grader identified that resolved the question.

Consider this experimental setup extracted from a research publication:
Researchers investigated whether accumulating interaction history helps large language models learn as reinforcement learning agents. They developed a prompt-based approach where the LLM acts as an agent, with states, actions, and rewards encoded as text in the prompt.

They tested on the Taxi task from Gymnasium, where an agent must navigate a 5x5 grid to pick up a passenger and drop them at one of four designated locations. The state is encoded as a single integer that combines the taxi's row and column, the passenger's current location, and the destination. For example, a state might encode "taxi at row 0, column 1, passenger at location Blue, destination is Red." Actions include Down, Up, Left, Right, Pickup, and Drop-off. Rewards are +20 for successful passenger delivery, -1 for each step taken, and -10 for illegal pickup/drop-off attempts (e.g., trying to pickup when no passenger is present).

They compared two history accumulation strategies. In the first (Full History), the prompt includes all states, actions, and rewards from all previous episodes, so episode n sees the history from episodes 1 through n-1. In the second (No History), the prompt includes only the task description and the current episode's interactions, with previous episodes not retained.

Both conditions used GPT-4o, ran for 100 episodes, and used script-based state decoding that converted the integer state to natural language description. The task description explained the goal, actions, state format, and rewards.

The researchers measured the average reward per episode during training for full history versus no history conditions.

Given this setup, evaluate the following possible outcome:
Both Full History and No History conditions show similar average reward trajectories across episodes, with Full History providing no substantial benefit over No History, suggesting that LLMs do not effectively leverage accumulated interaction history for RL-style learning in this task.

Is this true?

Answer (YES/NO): NO